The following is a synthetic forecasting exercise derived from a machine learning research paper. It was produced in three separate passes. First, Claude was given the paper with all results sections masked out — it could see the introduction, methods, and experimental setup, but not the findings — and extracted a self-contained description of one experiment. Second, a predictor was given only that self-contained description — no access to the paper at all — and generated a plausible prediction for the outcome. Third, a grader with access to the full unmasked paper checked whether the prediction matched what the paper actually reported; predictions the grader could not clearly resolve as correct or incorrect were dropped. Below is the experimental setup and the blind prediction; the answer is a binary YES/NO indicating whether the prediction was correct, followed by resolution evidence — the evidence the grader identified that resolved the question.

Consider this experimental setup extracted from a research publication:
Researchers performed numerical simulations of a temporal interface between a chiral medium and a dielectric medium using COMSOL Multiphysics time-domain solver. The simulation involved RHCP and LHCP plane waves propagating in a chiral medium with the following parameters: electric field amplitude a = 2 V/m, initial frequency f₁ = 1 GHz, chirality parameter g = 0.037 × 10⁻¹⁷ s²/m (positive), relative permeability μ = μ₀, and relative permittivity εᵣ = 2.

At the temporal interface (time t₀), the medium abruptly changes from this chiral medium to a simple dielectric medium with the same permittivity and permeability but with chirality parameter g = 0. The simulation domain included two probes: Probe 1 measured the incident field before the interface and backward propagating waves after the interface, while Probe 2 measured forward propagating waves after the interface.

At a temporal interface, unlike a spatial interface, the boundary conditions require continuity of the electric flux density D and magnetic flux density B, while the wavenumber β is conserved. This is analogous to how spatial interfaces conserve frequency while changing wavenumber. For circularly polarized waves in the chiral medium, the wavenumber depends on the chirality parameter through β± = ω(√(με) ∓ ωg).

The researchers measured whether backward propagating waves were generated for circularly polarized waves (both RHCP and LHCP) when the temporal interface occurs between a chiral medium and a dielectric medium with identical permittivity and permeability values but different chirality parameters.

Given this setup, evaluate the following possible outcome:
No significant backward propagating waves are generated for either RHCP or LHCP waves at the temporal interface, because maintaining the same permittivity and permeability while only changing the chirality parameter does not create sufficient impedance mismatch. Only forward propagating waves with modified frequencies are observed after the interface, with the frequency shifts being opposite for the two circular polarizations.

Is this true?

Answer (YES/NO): YES